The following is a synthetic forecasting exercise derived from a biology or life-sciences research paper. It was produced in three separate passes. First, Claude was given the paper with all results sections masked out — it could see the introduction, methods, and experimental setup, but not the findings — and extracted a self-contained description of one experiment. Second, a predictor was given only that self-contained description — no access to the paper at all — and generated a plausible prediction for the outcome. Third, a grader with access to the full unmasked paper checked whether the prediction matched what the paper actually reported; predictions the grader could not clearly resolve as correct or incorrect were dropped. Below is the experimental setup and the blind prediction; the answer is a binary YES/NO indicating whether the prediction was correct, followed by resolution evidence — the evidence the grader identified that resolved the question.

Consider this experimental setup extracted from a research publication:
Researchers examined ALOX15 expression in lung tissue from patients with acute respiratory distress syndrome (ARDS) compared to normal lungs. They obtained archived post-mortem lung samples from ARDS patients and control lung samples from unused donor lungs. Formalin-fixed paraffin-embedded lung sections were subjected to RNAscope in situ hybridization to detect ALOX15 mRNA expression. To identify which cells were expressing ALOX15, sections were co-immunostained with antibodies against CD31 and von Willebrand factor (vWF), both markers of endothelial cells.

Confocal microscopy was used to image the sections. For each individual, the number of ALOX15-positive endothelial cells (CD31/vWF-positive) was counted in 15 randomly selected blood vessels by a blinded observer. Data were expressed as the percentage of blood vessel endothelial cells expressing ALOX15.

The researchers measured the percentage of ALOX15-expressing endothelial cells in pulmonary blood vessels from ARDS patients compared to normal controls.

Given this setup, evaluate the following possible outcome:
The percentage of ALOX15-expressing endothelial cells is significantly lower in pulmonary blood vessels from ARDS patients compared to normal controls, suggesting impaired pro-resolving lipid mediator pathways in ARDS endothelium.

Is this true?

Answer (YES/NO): YES